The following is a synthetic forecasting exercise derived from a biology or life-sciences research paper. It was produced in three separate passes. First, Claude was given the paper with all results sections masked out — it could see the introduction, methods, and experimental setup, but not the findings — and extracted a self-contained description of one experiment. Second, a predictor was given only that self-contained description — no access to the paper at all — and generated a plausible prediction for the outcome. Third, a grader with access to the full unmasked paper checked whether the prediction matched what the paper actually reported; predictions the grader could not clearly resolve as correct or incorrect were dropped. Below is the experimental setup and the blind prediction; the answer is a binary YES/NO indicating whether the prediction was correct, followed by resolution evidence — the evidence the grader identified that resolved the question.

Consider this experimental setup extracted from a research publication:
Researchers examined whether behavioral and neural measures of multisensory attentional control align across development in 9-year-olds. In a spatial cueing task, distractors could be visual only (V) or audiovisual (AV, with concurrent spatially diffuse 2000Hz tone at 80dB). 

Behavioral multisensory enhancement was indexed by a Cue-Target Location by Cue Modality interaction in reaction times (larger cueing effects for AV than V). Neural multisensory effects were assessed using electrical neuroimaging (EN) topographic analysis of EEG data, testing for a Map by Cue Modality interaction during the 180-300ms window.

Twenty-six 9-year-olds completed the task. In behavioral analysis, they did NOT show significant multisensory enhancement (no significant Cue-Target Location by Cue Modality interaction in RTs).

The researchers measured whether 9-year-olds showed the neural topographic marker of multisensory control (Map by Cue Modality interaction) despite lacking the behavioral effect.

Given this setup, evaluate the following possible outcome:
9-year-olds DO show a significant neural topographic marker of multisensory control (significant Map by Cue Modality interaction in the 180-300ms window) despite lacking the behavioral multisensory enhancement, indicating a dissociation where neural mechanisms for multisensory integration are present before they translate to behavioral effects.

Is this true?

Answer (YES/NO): YES